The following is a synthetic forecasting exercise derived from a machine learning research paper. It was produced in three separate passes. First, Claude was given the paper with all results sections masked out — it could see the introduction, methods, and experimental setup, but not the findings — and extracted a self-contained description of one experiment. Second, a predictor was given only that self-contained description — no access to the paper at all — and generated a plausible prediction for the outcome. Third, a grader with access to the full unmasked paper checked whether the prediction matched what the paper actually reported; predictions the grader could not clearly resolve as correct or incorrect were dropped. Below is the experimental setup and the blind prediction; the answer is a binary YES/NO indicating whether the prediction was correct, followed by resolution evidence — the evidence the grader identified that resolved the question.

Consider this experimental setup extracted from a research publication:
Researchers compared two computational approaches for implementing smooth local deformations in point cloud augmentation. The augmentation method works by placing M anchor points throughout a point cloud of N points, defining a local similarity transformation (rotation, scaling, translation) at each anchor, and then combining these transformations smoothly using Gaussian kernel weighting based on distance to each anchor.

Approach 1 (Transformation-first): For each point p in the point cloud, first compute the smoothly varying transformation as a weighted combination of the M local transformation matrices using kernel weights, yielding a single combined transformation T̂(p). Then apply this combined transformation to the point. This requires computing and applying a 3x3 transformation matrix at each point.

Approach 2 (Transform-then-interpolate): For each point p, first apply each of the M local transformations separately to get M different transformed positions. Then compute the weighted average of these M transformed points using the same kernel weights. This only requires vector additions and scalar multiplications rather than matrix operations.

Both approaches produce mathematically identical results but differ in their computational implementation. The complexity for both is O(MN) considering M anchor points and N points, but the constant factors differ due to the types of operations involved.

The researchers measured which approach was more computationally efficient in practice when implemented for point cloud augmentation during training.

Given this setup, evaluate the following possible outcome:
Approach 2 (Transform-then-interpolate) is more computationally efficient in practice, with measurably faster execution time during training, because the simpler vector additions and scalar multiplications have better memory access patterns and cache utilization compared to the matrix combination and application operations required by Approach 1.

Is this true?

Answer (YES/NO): NO